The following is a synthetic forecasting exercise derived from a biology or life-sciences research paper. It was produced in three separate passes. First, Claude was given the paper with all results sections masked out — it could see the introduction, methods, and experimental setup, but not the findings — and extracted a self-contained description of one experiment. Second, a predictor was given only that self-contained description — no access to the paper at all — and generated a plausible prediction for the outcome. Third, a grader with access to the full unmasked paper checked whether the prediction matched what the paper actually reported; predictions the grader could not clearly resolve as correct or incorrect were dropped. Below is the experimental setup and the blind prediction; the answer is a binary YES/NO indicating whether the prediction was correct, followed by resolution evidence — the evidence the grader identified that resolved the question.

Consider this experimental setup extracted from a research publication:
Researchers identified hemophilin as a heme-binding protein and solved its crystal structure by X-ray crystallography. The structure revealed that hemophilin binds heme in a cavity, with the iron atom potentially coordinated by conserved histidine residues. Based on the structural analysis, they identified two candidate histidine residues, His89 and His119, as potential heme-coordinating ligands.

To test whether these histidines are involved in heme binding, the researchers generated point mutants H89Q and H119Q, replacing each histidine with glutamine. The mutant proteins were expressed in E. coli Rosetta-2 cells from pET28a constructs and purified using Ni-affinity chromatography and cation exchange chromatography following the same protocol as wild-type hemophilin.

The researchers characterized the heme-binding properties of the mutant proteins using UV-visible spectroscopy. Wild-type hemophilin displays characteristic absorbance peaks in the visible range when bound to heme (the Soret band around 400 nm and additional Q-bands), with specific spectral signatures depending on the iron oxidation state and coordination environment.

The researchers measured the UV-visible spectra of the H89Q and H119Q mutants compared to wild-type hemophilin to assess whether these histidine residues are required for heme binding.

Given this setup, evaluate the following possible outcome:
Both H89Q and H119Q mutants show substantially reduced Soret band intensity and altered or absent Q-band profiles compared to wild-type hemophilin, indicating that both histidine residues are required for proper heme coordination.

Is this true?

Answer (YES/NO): NO